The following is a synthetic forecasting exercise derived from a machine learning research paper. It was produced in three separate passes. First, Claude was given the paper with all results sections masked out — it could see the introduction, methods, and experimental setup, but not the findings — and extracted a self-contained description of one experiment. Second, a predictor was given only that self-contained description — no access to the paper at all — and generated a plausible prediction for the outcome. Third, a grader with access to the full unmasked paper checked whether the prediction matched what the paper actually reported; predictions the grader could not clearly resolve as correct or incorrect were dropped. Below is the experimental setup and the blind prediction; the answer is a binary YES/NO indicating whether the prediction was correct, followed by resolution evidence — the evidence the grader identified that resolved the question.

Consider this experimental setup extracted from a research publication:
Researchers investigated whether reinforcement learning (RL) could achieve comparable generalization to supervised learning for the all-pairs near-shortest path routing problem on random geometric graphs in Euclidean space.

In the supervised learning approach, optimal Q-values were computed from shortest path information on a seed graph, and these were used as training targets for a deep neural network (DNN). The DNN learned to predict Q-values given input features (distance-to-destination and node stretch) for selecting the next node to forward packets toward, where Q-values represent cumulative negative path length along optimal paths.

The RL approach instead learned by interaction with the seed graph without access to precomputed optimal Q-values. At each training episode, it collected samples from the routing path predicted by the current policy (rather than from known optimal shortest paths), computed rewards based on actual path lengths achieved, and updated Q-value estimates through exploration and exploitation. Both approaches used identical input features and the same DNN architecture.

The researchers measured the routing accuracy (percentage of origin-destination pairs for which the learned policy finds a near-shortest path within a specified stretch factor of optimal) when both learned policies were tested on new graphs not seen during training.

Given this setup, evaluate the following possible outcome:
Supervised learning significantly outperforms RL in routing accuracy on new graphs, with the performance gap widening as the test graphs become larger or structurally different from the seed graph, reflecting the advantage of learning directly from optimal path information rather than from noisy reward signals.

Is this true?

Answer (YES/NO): NO